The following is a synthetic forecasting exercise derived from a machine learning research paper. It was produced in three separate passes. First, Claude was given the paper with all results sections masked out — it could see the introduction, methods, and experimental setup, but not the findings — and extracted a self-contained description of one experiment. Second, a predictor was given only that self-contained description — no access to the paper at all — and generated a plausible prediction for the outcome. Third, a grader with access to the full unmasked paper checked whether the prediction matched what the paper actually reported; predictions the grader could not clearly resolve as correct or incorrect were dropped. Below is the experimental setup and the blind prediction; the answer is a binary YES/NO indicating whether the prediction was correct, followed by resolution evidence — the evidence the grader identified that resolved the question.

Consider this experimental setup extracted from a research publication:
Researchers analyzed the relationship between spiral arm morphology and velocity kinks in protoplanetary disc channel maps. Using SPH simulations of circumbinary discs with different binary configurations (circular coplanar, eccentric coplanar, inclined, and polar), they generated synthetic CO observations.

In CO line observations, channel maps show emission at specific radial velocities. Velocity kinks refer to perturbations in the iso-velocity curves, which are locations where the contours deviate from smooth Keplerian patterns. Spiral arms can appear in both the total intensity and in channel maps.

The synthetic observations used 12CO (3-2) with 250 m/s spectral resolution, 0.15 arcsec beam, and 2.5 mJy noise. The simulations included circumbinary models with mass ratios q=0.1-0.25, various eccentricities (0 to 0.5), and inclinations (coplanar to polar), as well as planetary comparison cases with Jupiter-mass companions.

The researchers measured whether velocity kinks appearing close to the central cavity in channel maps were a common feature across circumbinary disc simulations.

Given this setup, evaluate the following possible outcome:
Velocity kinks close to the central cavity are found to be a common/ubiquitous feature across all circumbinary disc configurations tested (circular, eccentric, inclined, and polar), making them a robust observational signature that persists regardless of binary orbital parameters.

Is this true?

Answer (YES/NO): YES